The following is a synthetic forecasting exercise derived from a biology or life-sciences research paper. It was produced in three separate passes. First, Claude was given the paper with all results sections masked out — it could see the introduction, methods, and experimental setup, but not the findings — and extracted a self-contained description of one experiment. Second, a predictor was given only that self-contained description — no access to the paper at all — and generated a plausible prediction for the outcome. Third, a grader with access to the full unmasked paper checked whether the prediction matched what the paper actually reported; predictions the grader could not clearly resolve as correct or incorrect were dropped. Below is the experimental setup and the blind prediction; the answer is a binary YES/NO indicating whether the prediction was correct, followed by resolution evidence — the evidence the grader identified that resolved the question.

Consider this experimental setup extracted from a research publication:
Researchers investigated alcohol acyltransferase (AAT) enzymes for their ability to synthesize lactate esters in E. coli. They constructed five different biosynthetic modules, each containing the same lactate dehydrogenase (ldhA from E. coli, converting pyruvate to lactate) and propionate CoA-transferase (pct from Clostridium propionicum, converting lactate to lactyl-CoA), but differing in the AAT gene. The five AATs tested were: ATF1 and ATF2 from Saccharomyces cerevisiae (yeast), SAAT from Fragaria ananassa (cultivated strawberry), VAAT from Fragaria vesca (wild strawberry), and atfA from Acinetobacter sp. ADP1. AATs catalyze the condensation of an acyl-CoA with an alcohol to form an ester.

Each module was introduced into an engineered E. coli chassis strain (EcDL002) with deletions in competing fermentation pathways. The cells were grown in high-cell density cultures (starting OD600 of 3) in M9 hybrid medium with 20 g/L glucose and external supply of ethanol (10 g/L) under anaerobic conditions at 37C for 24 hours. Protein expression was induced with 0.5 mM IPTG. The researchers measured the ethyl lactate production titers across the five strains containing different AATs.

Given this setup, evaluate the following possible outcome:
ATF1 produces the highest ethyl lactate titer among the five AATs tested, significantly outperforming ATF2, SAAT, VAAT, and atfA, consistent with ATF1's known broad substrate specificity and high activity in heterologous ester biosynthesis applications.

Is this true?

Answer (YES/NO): NO